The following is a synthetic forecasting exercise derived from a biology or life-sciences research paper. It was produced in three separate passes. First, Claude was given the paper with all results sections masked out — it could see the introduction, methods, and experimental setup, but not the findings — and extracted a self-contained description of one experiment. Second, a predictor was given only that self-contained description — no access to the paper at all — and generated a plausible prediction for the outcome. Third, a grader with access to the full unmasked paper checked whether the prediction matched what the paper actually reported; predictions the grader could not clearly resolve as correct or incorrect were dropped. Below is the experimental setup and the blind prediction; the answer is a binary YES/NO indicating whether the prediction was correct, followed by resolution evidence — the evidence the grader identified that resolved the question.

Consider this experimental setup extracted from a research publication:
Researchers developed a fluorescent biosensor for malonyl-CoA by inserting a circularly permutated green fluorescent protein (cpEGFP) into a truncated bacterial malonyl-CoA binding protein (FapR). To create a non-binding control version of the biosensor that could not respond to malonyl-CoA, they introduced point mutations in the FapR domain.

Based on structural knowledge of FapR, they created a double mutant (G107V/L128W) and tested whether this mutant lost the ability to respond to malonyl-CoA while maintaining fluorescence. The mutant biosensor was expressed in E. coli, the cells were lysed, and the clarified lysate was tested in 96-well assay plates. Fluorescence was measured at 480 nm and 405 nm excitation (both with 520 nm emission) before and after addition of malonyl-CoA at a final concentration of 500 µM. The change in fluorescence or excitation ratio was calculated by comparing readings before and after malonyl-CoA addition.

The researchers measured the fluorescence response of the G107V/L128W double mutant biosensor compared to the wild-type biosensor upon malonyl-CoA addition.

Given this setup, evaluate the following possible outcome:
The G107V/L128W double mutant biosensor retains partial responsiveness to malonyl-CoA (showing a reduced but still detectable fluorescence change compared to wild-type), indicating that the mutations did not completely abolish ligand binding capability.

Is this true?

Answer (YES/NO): NO